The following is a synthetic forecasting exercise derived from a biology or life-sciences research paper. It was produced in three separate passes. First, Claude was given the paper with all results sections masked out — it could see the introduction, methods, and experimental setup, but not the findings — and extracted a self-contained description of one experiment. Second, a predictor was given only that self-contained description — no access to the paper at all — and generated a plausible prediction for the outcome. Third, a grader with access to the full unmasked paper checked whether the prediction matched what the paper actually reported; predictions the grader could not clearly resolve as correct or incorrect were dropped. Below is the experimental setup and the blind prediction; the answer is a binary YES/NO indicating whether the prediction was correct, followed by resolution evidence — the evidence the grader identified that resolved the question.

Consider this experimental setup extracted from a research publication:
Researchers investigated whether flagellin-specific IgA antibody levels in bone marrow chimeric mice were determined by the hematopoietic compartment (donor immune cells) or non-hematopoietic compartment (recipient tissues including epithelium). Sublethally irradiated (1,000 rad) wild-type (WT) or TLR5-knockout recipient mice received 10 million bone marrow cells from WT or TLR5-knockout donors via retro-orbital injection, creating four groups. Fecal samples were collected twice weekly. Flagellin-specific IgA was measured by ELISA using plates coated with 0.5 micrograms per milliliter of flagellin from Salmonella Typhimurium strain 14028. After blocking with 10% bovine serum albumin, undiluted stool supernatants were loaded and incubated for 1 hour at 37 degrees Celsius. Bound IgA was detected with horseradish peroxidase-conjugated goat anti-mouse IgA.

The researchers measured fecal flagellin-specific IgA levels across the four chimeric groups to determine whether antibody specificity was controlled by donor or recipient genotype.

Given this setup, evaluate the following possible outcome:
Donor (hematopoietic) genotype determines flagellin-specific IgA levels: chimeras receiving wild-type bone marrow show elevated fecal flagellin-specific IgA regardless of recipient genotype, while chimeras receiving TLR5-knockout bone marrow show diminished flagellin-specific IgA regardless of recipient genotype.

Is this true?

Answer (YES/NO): NO